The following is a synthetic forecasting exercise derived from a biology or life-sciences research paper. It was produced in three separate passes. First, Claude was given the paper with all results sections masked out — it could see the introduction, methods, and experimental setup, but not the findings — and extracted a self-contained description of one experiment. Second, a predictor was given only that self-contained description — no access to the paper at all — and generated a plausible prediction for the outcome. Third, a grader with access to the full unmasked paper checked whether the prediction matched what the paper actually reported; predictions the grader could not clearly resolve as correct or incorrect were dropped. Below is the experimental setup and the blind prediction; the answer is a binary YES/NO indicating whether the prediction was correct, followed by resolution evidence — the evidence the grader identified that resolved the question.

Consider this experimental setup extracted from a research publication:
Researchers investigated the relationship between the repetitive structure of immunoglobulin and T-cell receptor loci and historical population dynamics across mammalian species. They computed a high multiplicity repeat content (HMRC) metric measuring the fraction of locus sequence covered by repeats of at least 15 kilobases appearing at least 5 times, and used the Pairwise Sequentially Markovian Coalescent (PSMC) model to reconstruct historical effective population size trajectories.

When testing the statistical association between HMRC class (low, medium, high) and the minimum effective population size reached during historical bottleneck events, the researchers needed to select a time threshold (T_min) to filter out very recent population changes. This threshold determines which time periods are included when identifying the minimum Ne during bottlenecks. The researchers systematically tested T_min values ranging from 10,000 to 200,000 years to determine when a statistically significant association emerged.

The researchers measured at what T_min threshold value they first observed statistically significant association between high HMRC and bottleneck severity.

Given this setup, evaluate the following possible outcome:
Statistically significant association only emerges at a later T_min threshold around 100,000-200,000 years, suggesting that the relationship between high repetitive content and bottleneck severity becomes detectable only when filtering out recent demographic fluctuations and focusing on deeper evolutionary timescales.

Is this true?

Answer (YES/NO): NO